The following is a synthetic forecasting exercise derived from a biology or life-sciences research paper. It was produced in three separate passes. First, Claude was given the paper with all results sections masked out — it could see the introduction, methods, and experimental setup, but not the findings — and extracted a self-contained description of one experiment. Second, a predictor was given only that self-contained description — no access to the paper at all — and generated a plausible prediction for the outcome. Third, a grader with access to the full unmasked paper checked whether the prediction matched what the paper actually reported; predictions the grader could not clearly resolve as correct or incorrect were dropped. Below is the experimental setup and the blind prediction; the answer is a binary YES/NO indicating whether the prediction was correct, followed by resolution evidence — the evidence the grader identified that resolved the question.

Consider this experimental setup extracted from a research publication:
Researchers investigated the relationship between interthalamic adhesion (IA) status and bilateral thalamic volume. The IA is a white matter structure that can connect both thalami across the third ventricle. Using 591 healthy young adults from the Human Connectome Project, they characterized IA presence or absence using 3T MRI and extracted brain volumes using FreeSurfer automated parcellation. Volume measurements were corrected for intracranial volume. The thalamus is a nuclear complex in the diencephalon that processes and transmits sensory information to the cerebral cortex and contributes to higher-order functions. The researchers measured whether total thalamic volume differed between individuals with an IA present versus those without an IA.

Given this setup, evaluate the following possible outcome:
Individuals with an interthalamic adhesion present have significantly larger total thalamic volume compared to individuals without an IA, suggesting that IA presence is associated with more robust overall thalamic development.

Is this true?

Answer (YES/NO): YES